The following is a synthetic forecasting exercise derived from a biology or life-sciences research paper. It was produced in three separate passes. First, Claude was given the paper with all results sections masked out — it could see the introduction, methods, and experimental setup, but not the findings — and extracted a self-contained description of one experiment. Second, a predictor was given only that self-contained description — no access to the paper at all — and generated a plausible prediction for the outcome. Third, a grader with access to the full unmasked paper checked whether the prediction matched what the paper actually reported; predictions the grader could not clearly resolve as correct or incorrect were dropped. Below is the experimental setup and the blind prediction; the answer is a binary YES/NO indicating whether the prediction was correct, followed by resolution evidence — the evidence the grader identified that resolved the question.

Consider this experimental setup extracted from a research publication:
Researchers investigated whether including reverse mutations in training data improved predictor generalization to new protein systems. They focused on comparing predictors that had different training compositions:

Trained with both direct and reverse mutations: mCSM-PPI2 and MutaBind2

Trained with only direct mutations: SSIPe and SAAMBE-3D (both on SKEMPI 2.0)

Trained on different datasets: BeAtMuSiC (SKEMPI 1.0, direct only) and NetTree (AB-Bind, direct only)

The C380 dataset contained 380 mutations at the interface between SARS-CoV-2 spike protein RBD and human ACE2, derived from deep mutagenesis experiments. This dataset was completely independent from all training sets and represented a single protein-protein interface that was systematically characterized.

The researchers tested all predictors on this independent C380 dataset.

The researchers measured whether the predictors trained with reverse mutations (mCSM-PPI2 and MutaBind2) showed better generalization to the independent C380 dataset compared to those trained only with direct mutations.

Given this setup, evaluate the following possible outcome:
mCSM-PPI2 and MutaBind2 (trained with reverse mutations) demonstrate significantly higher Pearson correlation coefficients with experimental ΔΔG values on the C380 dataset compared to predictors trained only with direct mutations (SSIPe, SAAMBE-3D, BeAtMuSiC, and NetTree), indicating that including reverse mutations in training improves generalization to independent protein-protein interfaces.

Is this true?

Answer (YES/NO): NO